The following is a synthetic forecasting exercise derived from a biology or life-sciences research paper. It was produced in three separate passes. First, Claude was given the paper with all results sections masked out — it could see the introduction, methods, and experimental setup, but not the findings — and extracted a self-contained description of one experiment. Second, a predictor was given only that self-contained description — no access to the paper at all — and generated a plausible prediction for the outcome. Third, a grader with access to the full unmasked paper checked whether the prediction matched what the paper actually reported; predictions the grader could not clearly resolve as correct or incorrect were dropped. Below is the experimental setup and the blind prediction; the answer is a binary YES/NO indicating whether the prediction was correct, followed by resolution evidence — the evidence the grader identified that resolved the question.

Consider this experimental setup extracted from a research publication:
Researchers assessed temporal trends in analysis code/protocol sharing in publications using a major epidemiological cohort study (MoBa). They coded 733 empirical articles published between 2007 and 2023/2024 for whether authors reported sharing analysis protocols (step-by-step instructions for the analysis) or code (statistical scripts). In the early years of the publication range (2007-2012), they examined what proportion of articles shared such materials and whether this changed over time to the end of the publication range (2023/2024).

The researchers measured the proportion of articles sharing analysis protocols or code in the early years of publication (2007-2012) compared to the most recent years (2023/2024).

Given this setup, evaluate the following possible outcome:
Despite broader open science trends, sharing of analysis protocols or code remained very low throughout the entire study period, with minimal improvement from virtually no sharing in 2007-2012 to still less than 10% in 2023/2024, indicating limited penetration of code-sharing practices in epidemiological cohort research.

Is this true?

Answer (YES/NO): NO